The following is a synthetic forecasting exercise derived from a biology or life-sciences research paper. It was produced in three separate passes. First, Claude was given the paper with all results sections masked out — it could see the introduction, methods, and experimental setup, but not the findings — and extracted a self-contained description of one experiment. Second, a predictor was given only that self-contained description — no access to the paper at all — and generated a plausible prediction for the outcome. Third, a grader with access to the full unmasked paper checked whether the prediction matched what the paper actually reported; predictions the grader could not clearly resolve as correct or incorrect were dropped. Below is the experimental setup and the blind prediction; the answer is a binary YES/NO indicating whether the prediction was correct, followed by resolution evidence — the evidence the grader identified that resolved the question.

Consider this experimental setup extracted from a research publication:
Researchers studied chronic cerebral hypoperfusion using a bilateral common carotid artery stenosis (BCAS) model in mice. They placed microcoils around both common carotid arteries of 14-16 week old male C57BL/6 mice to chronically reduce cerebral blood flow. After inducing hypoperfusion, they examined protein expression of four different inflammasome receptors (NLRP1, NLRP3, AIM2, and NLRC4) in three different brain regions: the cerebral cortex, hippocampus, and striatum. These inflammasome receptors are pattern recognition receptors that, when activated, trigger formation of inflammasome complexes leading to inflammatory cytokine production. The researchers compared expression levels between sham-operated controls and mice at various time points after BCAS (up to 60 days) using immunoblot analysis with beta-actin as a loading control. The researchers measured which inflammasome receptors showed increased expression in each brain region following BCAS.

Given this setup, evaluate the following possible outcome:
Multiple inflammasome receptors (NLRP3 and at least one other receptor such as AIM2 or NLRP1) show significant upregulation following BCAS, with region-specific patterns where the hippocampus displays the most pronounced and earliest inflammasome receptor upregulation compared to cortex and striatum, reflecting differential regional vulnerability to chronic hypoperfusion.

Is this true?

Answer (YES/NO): NO